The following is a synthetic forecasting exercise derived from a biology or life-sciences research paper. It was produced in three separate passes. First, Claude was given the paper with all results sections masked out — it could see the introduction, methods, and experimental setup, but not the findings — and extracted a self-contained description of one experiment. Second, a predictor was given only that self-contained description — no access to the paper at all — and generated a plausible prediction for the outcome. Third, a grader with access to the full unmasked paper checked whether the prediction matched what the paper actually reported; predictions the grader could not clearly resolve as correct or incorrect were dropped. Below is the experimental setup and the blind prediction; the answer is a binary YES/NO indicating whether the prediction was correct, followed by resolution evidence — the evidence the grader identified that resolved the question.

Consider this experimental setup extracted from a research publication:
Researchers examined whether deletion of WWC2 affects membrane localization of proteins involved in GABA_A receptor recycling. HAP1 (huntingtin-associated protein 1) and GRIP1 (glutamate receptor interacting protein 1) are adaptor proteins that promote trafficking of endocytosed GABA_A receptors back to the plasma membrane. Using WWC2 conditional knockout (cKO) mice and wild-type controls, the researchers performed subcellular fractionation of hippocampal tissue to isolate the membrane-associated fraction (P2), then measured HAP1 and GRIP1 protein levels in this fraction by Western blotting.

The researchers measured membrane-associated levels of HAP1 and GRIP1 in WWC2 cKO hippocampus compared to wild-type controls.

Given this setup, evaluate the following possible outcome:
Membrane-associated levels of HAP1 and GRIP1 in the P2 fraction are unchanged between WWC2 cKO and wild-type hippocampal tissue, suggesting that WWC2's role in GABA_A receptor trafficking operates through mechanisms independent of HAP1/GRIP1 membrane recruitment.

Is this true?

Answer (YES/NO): NO